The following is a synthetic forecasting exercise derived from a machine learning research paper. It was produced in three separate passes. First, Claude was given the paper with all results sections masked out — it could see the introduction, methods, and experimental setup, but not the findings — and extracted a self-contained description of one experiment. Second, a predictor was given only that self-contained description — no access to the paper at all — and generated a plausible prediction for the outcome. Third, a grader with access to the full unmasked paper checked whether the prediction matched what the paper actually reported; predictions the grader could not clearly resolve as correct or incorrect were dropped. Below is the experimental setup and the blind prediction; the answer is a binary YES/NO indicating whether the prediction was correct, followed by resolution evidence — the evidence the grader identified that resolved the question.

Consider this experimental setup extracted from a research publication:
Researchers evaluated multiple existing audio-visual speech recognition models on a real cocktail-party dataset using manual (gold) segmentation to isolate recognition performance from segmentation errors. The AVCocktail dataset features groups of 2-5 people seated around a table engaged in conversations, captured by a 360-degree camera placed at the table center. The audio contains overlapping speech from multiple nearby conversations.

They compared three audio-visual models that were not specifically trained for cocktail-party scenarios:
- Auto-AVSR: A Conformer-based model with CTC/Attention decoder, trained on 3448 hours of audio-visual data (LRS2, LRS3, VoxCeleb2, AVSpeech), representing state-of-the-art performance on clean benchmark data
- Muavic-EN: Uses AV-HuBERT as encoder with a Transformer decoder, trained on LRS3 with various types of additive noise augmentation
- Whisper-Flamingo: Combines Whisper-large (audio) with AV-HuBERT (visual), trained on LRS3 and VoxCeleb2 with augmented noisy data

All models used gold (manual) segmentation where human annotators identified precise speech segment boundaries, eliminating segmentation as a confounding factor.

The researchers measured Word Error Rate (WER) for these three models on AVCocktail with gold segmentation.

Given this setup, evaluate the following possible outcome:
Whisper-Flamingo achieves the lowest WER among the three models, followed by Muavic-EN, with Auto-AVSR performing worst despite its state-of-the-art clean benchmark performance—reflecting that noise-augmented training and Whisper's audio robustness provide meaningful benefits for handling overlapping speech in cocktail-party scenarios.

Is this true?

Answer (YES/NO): NO